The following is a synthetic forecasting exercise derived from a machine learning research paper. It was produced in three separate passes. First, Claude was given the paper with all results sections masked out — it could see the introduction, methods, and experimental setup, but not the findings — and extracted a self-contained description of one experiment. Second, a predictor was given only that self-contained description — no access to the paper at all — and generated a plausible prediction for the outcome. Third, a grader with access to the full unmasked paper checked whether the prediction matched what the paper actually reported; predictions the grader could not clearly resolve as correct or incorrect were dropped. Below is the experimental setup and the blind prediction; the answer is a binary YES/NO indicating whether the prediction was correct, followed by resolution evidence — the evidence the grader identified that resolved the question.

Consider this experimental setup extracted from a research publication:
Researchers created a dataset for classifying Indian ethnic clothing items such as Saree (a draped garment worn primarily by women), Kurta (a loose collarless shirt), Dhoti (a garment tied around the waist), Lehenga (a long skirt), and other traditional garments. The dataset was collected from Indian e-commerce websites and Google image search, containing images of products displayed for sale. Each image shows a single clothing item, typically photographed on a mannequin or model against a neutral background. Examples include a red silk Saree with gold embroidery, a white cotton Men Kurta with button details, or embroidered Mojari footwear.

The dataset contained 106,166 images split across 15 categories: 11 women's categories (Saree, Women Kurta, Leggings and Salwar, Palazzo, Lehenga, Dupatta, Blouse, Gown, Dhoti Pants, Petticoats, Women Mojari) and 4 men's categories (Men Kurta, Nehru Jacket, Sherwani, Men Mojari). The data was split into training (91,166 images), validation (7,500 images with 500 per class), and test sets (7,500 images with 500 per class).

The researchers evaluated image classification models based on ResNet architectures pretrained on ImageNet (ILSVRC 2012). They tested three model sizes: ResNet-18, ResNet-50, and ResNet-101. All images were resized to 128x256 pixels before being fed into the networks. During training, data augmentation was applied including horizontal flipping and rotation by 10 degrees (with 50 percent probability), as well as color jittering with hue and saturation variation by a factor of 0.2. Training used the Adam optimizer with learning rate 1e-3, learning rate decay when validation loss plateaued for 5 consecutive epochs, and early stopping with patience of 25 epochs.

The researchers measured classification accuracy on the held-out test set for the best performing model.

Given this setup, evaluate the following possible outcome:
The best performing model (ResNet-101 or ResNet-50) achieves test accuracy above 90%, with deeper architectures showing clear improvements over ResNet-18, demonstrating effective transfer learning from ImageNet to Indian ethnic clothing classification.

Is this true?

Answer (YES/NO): NO